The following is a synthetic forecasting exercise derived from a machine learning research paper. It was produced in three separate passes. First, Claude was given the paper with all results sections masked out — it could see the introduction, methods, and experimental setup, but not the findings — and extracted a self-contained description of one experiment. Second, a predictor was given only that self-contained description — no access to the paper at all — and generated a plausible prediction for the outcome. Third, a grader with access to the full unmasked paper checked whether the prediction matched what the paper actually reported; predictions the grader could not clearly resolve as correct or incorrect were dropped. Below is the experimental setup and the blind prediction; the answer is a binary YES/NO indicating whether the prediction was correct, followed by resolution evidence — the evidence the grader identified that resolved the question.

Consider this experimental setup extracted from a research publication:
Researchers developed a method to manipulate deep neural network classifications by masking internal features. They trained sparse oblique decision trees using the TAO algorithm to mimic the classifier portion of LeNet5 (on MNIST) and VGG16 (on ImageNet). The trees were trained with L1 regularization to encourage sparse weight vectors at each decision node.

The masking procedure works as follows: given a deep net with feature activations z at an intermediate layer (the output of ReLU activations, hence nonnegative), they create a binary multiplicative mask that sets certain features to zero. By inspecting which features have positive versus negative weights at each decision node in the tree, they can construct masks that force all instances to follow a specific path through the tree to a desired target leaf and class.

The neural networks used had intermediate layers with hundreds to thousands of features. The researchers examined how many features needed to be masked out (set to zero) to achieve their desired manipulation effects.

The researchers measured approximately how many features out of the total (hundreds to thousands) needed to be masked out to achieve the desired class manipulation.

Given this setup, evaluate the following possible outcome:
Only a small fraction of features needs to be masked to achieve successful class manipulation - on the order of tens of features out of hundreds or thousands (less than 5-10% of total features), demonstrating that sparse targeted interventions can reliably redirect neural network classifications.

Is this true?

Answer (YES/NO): NO